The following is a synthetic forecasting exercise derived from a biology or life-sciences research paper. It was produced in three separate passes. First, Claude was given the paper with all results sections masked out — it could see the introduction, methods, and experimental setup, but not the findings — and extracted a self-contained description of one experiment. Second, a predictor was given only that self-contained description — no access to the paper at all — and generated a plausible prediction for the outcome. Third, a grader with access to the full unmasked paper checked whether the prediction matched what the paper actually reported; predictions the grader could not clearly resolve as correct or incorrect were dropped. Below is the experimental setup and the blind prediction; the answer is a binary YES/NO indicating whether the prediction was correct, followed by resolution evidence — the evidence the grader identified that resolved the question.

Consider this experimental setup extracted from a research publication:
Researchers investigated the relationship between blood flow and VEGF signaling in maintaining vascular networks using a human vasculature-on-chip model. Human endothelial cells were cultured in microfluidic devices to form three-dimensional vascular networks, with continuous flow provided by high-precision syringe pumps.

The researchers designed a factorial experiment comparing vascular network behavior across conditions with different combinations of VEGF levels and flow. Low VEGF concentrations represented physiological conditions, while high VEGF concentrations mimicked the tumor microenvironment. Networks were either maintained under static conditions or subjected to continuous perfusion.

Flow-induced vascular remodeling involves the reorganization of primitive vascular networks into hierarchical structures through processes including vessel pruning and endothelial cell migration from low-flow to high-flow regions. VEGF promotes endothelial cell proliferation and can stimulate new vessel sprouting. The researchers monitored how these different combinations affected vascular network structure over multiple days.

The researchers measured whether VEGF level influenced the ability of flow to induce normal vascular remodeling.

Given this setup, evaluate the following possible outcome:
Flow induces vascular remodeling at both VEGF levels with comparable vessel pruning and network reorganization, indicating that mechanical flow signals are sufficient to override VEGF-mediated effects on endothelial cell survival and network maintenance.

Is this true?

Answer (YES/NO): NO